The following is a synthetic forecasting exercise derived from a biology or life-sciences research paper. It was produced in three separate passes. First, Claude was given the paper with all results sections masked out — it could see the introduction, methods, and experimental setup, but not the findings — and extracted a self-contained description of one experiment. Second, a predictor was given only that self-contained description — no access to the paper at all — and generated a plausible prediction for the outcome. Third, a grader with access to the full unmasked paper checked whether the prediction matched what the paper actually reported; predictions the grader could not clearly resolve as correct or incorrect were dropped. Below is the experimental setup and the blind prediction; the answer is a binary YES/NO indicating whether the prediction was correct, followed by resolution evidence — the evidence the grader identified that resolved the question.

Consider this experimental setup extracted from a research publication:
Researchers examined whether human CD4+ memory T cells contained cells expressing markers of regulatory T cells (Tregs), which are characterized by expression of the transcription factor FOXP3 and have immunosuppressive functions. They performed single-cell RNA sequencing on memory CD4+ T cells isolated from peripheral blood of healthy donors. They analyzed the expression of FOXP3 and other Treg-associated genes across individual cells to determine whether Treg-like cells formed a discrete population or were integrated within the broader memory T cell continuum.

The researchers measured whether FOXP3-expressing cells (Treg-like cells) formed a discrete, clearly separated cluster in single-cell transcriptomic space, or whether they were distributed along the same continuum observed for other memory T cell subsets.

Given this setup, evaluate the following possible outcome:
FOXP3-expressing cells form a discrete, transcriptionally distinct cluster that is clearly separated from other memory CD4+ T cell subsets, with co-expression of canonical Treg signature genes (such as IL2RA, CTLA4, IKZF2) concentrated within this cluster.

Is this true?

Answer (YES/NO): YES